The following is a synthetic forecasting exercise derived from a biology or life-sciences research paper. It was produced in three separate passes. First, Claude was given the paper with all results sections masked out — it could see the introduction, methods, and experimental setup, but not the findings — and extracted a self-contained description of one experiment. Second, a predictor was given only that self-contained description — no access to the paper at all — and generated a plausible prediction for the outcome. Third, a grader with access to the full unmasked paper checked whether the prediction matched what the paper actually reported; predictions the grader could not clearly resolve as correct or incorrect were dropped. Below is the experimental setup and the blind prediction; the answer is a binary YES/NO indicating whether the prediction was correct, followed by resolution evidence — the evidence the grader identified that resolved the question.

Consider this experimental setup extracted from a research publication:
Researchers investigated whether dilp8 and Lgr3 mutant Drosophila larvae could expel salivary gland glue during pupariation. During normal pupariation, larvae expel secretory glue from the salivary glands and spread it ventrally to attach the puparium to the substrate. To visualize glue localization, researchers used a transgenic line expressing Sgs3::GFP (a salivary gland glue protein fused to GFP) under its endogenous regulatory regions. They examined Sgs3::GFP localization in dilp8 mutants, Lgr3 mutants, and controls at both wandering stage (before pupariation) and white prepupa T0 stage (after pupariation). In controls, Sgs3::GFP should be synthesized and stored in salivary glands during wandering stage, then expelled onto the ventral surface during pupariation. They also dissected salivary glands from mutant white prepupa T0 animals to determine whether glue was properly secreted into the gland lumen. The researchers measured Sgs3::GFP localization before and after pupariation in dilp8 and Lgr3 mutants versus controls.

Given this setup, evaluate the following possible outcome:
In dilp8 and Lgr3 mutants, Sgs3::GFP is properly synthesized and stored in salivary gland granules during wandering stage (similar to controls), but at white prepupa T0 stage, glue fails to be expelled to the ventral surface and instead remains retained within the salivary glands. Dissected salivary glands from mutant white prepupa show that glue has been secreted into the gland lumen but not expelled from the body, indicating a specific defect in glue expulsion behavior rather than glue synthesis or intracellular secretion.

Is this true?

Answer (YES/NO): YES